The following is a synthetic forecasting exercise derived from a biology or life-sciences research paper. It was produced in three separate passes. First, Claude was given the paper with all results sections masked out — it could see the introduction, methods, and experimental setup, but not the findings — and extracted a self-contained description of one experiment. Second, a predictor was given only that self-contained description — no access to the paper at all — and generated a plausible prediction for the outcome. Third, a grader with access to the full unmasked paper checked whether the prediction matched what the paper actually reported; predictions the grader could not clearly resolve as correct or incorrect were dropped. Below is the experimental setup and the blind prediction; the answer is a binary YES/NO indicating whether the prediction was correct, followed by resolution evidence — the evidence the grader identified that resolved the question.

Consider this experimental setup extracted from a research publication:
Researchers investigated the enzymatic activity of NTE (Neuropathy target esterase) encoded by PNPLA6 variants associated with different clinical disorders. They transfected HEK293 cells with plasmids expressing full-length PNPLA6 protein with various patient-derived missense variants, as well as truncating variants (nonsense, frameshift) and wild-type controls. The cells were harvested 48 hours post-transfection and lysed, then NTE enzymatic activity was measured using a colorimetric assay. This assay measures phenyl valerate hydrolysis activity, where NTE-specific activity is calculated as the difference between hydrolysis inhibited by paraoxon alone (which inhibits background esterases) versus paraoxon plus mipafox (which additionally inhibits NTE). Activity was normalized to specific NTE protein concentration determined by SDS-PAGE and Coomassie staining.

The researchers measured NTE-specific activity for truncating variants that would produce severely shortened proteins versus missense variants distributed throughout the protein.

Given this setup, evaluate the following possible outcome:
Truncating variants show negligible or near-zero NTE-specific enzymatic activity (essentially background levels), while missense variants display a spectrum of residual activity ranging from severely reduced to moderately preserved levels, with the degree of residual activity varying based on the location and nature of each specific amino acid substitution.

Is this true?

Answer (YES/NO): NO